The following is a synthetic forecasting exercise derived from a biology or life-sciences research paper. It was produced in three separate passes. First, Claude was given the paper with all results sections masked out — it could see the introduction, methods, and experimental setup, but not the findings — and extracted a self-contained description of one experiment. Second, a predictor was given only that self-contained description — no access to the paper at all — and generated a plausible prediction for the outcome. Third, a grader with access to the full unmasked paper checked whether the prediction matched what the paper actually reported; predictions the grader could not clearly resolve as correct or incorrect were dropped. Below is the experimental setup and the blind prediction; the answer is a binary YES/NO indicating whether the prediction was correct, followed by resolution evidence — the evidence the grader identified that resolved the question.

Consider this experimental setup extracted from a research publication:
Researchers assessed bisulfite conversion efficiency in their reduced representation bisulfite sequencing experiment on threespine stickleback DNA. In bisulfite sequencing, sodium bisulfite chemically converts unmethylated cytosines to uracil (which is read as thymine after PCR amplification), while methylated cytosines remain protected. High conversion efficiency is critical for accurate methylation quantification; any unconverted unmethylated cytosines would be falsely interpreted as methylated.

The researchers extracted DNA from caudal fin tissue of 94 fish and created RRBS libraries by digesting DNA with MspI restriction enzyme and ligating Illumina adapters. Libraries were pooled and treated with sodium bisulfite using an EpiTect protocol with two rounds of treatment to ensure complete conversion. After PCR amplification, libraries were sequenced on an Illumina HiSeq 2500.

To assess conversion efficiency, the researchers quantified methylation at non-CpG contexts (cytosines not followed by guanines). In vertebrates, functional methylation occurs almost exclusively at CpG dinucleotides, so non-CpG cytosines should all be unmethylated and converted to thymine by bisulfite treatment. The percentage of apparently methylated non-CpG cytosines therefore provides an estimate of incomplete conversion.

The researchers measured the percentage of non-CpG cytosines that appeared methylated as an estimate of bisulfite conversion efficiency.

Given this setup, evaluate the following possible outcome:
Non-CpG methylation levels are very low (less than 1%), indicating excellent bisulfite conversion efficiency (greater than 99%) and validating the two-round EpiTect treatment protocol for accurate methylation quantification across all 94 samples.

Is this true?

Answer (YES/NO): YES